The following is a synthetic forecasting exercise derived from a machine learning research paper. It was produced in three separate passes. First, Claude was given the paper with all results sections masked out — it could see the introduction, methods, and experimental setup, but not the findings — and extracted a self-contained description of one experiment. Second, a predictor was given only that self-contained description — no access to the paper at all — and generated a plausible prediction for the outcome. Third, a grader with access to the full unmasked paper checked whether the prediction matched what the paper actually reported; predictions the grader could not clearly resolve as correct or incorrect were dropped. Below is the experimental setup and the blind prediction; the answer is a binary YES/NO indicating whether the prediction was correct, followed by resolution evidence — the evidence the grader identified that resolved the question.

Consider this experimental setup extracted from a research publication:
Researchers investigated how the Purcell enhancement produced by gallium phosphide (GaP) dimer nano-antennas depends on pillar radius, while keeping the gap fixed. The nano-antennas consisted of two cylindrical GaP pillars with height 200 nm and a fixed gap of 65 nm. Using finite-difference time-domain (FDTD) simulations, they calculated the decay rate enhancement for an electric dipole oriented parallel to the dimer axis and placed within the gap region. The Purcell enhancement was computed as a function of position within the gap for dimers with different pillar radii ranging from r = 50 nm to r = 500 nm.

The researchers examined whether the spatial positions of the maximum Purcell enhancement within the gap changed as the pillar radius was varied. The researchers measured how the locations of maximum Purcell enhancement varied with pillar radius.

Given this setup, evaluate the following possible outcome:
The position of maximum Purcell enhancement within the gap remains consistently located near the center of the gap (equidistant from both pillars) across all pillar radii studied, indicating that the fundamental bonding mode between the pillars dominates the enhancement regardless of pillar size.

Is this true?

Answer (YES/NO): NO